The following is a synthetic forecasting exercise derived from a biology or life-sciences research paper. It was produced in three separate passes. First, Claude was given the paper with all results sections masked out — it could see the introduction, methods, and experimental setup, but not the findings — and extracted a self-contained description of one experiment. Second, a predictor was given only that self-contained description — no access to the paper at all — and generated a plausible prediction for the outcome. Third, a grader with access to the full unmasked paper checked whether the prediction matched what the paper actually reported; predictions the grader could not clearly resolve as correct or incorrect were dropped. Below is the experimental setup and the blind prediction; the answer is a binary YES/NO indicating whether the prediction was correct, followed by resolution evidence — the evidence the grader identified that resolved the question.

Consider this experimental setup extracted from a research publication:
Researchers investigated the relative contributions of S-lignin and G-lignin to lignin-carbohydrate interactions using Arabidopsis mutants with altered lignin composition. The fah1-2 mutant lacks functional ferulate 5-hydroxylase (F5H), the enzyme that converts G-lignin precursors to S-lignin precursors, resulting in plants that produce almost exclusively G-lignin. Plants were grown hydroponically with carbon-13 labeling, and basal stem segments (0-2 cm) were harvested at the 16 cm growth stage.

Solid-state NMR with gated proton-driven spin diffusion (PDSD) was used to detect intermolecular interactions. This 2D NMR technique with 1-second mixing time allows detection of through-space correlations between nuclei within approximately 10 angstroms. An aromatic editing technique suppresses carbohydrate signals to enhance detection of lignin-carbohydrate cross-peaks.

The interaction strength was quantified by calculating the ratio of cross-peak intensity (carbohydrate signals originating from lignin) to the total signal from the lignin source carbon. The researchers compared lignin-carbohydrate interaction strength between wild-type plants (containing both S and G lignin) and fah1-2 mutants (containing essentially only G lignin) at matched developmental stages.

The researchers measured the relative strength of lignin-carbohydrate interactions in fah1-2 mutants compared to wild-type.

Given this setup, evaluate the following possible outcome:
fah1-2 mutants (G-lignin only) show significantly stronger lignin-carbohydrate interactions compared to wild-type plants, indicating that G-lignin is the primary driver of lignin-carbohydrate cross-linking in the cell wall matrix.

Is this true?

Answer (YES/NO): NO